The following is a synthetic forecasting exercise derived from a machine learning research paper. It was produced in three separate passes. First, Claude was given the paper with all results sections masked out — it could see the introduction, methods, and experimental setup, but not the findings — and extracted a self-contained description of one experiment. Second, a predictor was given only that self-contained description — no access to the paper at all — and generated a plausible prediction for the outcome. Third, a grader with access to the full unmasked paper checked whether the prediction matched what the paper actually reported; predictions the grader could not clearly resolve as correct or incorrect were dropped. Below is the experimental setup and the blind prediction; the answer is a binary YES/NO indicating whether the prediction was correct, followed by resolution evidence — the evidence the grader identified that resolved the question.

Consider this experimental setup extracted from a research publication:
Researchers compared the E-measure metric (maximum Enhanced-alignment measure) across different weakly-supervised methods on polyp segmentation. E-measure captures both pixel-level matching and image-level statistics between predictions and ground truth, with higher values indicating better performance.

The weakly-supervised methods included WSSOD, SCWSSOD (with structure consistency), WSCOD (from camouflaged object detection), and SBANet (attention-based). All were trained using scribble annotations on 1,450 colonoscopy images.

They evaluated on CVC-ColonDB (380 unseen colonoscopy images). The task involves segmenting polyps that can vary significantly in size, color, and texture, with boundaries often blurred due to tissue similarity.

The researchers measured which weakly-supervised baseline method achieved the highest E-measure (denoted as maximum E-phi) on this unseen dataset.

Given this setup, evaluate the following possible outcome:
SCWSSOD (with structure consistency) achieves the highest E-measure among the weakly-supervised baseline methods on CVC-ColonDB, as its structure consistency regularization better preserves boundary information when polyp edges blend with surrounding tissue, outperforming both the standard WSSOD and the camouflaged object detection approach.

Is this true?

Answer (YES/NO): NO